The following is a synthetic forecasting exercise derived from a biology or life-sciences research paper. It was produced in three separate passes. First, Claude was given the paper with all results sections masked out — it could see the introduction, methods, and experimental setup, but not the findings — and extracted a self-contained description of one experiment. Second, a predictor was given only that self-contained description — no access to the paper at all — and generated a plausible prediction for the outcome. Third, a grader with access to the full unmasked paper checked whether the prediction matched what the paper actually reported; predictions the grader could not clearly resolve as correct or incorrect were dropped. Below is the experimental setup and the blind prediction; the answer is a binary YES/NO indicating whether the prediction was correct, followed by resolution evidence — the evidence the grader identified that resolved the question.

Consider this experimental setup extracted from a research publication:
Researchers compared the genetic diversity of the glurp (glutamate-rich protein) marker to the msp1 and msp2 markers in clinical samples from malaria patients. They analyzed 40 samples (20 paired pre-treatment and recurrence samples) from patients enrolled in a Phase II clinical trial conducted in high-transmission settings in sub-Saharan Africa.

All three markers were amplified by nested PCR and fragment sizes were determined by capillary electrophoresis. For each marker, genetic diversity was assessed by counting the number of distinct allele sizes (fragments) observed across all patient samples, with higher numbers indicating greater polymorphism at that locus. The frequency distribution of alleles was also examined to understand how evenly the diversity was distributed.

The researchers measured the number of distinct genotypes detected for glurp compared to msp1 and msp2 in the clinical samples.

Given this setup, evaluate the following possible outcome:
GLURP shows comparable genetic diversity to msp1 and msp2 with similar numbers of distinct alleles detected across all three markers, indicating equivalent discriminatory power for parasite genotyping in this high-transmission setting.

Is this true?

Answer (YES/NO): NO